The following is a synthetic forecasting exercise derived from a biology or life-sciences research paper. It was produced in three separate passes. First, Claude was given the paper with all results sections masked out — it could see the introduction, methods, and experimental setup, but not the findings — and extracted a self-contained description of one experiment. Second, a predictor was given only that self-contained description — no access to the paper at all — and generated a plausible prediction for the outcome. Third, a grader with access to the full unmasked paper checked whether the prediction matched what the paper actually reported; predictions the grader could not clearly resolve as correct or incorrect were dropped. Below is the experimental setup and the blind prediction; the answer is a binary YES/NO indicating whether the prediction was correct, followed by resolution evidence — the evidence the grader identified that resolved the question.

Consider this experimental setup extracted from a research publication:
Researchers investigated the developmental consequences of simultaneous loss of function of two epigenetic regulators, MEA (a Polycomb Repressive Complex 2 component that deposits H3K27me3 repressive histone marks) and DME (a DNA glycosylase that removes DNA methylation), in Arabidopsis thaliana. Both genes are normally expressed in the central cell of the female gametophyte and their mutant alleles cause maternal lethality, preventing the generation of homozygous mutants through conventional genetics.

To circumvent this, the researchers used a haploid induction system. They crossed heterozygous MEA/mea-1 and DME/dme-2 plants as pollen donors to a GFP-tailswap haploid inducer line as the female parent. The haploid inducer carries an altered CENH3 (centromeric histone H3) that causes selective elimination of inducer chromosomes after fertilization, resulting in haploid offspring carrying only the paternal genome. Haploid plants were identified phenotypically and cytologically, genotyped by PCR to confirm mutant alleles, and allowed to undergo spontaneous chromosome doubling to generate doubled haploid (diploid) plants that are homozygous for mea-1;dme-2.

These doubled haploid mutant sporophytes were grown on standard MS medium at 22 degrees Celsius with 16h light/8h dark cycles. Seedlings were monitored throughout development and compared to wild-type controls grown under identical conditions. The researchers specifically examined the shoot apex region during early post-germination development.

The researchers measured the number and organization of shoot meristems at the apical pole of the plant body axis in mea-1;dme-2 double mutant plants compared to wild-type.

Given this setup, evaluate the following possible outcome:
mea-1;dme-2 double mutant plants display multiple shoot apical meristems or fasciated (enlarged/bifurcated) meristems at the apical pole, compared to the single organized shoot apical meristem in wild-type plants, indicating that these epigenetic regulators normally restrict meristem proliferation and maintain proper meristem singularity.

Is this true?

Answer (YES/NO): YES